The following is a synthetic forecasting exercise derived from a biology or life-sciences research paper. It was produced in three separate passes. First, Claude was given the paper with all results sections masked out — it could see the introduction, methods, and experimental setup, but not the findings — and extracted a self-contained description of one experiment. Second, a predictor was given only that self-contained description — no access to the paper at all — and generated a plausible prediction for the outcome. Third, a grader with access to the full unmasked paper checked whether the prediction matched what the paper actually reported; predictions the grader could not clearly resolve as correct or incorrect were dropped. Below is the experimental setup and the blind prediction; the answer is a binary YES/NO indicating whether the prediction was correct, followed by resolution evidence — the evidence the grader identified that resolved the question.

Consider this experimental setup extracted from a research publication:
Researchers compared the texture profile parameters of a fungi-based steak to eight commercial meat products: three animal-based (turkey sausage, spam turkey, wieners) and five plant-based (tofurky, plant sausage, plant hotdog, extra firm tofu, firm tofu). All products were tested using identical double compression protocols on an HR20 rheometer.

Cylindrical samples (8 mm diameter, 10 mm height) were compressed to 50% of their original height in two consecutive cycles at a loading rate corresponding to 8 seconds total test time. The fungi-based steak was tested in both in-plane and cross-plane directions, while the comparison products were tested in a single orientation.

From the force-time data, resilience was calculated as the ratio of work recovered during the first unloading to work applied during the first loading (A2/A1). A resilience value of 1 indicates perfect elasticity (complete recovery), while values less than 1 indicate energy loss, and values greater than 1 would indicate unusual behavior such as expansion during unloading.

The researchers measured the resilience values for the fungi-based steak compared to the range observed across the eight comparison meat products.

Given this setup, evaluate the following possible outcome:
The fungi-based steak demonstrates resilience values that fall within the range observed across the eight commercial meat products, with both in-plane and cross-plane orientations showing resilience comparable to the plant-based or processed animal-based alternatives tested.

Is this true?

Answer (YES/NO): NO